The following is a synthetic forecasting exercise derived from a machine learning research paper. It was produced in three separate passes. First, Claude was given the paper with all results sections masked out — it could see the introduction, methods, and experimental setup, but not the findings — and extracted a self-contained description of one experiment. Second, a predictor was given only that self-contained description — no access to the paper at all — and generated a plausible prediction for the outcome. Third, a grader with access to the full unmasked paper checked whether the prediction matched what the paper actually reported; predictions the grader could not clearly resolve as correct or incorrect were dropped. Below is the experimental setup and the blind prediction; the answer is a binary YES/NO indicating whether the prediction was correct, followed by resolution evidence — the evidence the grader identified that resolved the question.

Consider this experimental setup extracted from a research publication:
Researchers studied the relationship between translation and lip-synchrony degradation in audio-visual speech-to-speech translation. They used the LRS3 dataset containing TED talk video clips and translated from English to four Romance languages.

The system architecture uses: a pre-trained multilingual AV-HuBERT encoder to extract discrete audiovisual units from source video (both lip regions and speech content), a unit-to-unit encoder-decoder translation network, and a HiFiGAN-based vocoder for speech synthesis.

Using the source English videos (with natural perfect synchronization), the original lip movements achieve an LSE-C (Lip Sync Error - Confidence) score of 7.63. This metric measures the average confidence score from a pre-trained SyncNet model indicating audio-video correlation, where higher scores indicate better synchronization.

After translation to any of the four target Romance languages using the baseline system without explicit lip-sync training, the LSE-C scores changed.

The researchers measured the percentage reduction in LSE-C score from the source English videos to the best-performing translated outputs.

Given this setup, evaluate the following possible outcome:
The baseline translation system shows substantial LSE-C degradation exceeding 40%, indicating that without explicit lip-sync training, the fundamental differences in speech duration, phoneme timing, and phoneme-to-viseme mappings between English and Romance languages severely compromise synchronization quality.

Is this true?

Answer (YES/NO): YES